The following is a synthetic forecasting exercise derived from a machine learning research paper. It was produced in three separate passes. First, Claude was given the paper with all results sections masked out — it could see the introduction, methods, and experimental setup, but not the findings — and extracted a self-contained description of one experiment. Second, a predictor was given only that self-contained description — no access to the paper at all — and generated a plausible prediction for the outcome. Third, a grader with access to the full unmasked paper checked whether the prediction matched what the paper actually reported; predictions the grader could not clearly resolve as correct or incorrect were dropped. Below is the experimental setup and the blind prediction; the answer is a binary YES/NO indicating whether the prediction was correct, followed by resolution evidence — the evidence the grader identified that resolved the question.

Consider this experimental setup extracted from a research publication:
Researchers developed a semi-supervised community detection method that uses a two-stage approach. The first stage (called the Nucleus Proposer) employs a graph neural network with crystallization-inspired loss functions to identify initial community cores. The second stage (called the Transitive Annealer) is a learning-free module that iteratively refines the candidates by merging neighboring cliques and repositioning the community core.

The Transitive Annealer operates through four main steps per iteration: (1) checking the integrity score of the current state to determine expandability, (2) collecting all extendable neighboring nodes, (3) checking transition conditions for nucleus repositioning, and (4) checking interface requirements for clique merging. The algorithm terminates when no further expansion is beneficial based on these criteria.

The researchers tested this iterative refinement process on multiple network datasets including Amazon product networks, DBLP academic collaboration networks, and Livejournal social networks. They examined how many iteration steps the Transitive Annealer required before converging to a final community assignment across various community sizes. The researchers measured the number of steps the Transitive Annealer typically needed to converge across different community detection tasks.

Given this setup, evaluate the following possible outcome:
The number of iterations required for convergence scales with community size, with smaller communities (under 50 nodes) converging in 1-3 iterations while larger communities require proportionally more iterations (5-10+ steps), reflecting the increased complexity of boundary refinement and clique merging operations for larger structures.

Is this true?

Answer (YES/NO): NO